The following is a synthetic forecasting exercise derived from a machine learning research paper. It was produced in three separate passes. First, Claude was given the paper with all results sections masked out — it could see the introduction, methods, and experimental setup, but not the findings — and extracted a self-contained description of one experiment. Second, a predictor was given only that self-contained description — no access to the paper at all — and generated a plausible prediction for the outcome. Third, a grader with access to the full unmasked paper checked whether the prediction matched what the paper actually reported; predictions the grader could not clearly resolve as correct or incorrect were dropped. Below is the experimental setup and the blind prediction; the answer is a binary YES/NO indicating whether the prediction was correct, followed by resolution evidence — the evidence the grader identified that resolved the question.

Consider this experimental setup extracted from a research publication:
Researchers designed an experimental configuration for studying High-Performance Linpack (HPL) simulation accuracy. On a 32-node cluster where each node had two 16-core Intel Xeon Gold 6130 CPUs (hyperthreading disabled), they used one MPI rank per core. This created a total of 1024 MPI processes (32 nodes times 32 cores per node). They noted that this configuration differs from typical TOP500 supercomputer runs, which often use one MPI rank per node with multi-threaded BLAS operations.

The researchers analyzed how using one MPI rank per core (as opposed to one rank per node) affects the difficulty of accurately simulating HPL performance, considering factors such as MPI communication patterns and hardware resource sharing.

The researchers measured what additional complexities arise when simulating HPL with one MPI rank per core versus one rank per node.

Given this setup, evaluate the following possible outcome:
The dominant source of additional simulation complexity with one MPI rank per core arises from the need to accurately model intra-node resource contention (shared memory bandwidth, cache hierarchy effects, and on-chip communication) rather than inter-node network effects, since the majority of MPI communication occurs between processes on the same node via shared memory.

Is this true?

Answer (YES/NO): NO